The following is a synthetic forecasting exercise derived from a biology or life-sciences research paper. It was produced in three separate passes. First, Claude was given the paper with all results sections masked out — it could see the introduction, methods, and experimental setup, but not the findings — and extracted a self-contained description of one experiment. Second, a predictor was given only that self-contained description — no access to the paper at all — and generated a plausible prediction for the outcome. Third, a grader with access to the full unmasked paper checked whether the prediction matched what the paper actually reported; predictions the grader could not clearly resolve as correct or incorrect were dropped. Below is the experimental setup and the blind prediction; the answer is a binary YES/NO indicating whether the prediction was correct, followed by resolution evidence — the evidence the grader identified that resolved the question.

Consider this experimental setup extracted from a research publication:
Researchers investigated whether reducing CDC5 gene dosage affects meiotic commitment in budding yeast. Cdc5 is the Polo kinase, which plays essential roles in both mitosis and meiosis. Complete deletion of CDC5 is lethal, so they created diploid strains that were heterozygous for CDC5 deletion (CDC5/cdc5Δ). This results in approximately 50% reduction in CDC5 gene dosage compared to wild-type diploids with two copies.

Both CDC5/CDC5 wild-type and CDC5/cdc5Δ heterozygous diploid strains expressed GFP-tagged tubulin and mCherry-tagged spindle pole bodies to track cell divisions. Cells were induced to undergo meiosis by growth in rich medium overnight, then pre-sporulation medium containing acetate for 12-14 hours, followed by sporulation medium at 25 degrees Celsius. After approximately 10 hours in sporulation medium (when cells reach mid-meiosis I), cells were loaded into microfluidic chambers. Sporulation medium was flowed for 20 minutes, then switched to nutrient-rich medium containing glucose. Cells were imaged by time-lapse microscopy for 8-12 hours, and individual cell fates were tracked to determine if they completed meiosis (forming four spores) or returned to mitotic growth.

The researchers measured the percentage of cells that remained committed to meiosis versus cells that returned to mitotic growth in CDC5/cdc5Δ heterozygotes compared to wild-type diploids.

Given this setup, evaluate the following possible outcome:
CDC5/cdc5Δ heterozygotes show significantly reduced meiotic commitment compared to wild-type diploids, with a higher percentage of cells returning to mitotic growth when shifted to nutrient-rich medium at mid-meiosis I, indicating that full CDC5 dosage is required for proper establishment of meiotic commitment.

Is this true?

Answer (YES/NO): YES